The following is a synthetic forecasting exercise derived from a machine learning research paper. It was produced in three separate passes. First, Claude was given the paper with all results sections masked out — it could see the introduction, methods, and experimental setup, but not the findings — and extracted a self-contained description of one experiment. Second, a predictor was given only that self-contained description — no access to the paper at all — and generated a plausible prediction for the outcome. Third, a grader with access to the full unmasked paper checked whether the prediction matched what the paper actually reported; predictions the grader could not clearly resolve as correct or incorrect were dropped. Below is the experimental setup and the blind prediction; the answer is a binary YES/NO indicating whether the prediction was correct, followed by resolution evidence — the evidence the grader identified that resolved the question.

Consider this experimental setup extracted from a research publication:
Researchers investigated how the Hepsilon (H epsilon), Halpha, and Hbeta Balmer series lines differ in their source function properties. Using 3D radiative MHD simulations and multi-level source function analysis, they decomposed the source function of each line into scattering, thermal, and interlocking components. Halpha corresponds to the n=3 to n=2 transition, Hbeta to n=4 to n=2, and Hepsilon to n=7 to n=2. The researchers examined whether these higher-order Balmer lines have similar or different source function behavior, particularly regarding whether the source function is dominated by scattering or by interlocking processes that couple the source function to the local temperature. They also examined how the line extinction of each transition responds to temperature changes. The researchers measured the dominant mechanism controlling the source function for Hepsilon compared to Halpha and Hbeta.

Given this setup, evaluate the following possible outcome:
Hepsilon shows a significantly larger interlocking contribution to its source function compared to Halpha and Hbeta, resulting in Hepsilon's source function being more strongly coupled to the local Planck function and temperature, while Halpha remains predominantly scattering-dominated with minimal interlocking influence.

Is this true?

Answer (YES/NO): YES